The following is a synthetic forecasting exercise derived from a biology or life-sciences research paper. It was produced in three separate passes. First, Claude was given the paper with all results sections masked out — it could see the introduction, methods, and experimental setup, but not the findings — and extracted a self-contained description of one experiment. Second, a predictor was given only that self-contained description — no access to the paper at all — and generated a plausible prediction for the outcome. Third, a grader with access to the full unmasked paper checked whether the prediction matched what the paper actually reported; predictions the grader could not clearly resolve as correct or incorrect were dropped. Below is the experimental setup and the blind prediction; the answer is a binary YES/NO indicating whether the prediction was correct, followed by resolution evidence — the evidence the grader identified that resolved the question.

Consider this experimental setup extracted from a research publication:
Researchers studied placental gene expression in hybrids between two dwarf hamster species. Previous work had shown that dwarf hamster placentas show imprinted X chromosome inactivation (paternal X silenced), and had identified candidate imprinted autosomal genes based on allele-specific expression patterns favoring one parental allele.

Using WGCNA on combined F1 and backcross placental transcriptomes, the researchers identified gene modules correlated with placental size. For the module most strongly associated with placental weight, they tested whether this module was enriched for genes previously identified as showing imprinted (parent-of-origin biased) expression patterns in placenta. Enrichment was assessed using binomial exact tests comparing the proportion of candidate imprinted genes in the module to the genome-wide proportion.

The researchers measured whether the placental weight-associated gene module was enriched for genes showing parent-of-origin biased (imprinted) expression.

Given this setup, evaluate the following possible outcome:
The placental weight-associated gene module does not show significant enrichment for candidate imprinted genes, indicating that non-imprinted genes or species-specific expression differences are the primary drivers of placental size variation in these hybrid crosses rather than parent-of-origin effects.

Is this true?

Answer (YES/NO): NO